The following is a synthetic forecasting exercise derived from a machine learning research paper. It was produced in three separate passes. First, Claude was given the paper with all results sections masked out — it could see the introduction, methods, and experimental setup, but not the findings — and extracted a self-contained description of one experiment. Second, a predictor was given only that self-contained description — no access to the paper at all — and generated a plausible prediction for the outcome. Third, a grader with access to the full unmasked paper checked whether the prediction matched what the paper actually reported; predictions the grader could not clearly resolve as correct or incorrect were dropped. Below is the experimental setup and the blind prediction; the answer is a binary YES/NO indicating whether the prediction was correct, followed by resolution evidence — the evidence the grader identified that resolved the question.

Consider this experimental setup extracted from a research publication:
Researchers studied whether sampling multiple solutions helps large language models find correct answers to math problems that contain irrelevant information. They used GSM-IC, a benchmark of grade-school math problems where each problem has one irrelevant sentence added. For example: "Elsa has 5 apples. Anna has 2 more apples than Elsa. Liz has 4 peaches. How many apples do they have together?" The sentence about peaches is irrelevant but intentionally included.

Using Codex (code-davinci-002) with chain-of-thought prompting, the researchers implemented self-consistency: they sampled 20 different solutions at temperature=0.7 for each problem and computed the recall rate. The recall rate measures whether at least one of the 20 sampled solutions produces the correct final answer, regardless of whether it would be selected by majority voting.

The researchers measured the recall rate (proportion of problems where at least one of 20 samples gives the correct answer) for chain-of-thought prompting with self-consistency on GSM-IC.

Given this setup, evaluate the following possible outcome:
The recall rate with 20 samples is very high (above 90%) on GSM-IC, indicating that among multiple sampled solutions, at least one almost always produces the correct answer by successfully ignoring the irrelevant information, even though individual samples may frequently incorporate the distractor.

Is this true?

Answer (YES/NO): YES